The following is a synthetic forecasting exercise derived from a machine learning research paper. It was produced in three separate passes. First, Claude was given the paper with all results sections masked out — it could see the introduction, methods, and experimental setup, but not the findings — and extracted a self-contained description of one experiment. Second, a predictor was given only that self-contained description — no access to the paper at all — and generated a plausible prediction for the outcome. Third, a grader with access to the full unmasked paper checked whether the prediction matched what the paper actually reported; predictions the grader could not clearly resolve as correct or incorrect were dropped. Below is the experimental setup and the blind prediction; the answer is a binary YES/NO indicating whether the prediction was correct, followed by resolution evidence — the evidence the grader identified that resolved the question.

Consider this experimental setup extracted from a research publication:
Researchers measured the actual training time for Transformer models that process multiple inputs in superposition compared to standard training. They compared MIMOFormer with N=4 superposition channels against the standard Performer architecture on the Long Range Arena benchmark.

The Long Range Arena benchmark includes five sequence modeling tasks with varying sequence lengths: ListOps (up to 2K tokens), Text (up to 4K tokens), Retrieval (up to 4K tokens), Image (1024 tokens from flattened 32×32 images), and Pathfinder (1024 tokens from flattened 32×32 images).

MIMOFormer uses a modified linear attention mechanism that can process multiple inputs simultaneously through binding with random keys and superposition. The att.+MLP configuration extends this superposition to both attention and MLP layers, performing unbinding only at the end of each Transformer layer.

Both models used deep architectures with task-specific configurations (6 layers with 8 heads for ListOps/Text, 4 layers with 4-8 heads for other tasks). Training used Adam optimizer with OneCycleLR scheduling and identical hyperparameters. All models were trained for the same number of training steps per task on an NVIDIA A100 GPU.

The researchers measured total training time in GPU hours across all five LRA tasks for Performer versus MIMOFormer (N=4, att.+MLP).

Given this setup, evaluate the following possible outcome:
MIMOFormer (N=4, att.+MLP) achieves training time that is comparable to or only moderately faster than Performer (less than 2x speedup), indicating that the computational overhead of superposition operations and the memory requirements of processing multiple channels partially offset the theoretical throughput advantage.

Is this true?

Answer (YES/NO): YES